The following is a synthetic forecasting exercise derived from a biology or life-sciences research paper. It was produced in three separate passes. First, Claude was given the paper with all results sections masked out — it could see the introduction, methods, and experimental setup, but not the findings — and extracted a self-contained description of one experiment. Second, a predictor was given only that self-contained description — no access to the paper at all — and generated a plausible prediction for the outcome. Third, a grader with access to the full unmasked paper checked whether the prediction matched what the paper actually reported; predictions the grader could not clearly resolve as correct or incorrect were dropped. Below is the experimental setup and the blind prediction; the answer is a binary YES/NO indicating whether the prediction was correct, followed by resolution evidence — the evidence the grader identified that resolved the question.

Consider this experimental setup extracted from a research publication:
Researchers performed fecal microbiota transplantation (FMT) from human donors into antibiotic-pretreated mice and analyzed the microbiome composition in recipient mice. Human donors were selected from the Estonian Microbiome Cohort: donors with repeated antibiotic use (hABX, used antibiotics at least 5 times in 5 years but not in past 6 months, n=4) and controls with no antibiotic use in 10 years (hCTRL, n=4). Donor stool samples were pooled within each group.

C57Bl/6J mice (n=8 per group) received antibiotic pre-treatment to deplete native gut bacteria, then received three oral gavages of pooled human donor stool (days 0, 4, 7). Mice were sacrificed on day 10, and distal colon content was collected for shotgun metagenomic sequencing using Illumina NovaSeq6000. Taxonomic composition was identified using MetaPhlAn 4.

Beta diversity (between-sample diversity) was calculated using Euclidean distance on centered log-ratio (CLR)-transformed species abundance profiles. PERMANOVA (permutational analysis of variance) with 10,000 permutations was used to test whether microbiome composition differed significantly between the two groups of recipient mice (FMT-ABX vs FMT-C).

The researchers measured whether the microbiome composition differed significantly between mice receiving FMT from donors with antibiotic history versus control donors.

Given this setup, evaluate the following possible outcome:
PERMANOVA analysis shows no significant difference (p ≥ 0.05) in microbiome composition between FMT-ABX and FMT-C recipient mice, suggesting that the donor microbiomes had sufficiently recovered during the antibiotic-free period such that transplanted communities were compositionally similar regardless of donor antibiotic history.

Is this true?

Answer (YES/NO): NO